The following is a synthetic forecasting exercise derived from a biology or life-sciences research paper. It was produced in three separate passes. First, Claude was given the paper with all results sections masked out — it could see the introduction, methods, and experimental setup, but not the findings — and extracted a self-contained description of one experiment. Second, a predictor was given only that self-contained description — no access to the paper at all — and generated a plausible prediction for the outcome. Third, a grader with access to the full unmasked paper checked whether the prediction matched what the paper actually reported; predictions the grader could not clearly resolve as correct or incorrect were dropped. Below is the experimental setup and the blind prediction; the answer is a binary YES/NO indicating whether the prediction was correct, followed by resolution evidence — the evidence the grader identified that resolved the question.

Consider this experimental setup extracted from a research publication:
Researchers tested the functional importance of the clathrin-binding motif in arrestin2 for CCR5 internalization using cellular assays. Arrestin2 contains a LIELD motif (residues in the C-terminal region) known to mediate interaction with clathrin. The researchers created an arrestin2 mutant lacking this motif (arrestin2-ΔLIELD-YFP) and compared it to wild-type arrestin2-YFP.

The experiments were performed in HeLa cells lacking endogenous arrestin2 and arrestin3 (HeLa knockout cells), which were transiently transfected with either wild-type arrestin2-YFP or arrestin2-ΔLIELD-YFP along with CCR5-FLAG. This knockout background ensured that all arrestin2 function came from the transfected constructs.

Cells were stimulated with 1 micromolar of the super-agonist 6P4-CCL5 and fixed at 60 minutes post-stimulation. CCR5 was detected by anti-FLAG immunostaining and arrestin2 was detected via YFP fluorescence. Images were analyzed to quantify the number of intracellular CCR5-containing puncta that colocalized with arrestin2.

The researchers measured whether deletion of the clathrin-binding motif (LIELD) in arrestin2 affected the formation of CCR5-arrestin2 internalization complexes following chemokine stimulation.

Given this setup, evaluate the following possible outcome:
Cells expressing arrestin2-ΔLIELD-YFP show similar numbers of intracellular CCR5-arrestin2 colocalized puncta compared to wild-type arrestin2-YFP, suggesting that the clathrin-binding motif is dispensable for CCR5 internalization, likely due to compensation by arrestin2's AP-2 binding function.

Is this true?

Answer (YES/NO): YES